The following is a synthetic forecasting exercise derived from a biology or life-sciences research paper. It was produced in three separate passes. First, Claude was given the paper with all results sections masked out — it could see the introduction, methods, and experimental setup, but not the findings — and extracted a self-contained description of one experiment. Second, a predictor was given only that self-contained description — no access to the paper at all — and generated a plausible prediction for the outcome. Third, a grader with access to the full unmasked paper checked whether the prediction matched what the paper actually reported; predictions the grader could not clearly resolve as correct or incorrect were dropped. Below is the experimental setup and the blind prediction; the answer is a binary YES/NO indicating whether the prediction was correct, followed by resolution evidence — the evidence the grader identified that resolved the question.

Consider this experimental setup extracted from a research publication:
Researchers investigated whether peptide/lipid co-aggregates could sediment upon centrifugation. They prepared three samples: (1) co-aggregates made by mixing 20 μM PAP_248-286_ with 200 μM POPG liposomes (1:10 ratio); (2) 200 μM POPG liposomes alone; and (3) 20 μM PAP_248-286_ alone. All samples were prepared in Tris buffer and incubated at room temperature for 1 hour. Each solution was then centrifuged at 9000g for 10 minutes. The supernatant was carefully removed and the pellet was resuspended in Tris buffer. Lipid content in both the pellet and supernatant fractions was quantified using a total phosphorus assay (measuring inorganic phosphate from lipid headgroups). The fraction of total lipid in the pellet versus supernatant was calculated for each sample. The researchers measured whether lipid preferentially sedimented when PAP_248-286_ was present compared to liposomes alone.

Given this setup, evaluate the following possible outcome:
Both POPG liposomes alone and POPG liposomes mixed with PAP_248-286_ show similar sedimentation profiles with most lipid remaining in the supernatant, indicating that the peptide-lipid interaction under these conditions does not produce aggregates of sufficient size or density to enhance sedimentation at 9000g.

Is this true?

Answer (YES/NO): NO